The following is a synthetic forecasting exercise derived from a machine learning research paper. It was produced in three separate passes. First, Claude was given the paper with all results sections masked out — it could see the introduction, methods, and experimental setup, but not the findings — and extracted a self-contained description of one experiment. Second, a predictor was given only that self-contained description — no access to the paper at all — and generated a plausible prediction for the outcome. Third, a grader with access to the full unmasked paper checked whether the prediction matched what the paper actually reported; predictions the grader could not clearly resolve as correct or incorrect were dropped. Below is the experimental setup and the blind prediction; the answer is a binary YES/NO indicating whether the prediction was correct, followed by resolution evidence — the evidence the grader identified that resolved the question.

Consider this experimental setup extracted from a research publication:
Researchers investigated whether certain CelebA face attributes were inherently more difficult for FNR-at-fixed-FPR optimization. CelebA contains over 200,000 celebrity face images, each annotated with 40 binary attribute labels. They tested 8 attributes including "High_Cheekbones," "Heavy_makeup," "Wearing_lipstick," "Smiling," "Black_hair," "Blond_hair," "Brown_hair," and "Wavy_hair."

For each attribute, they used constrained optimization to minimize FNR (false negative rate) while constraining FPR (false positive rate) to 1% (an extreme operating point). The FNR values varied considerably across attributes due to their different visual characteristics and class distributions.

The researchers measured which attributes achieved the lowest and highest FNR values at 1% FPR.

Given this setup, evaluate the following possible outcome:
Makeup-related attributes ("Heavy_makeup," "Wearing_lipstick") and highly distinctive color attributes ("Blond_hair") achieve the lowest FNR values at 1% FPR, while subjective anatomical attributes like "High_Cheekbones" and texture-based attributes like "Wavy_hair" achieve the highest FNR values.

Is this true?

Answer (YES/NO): NO